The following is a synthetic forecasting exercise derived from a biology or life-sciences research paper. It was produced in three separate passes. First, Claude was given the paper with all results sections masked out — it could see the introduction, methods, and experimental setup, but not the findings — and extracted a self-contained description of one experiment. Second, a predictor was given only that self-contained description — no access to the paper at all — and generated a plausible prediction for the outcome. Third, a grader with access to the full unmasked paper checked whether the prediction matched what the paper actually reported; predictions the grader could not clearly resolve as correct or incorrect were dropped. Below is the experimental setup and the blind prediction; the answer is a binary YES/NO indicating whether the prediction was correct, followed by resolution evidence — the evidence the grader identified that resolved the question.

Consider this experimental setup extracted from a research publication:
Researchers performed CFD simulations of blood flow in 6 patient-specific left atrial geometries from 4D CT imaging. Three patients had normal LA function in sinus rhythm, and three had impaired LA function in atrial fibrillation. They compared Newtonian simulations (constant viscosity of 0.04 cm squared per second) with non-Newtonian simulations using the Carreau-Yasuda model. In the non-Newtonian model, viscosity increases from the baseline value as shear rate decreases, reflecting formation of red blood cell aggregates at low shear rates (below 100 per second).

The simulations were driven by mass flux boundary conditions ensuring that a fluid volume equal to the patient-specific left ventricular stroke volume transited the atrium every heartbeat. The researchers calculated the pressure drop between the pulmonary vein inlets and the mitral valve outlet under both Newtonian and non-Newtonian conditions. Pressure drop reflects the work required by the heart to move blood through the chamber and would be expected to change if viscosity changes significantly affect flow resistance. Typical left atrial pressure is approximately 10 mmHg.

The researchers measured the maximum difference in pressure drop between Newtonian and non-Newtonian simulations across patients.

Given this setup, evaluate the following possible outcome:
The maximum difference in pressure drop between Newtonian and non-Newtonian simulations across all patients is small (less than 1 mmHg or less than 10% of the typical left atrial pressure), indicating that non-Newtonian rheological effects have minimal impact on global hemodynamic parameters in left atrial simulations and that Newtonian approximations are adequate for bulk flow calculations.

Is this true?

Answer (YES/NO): YES